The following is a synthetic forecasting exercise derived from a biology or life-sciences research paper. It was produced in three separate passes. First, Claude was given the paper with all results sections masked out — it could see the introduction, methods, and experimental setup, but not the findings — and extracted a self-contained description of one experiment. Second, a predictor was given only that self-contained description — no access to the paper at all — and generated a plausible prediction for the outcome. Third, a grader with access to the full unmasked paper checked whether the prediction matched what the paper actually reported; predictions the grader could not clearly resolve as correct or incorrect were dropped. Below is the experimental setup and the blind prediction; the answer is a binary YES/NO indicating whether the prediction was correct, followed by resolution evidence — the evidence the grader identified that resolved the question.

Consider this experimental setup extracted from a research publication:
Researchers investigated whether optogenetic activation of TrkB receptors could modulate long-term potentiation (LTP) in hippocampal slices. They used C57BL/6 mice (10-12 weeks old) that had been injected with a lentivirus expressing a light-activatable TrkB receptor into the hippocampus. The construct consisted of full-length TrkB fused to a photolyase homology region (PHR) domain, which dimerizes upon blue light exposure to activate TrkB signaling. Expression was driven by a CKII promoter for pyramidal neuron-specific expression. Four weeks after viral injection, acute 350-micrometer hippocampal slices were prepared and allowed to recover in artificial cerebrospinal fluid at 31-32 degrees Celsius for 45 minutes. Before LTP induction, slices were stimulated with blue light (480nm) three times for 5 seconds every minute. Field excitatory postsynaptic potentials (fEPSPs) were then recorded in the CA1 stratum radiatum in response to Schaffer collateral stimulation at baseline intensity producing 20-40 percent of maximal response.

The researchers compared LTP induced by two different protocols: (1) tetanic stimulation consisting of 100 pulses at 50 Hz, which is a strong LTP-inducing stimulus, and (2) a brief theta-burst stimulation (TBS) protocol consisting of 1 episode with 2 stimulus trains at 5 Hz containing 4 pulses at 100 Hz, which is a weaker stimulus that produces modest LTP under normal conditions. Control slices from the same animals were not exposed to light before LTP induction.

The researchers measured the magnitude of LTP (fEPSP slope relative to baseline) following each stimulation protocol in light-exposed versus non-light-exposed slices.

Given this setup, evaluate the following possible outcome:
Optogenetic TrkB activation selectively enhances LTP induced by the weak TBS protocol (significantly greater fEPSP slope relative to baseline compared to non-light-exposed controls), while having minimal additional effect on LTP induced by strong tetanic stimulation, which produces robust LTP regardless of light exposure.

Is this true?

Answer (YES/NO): YES